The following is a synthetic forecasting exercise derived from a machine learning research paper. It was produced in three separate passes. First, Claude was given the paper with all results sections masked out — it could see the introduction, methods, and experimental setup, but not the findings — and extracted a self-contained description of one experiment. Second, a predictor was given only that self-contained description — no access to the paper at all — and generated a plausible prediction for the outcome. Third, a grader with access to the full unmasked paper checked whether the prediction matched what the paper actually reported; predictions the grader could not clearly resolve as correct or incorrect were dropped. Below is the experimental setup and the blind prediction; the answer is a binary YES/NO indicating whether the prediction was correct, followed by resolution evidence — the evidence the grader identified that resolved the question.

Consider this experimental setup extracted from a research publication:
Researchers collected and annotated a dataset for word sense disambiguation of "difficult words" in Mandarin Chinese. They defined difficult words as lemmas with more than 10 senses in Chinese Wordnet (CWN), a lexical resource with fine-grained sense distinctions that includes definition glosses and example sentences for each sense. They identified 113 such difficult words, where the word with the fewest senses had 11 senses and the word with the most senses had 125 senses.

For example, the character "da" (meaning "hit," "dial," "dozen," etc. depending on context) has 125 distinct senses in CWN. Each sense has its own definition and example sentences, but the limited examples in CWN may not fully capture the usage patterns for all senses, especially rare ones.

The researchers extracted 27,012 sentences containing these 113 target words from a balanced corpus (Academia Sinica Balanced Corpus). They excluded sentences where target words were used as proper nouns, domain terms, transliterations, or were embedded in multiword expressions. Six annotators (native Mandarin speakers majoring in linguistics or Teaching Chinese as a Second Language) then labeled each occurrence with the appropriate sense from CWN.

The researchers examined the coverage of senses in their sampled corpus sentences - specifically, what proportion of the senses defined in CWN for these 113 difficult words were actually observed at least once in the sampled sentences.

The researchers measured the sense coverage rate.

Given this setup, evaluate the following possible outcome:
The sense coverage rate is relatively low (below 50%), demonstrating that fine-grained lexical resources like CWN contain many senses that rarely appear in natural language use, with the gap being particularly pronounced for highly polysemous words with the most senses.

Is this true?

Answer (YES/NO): NO